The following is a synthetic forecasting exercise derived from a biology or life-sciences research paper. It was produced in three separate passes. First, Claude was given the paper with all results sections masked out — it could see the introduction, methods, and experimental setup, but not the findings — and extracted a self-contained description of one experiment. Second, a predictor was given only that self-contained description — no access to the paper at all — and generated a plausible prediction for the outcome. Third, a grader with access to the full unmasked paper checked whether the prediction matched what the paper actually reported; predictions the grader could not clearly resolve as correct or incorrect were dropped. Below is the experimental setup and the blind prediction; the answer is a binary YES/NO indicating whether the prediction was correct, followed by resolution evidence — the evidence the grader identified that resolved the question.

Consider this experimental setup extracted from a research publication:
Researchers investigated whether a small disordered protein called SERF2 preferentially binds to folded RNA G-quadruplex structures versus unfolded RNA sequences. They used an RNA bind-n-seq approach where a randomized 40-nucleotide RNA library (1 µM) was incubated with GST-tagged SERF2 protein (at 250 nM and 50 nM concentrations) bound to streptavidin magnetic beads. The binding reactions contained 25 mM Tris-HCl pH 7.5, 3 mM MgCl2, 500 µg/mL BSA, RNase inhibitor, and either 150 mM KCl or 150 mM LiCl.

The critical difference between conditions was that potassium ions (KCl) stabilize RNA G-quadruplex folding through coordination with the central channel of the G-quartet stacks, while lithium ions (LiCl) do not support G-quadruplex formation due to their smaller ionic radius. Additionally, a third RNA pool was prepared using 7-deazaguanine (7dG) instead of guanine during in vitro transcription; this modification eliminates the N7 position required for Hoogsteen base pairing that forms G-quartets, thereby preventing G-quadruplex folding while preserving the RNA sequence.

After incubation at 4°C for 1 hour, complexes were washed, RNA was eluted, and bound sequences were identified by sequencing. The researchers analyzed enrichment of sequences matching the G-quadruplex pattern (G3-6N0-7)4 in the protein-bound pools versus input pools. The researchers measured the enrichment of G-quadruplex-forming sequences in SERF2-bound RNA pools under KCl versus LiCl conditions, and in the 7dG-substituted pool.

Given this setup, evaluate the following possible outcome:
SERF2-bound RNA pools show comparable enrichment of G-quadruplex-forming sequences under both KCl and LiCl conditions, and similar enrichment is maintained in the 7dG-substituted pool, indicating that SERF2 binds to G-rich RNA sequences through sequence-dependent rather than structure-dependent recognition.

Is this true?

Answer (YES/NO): NO